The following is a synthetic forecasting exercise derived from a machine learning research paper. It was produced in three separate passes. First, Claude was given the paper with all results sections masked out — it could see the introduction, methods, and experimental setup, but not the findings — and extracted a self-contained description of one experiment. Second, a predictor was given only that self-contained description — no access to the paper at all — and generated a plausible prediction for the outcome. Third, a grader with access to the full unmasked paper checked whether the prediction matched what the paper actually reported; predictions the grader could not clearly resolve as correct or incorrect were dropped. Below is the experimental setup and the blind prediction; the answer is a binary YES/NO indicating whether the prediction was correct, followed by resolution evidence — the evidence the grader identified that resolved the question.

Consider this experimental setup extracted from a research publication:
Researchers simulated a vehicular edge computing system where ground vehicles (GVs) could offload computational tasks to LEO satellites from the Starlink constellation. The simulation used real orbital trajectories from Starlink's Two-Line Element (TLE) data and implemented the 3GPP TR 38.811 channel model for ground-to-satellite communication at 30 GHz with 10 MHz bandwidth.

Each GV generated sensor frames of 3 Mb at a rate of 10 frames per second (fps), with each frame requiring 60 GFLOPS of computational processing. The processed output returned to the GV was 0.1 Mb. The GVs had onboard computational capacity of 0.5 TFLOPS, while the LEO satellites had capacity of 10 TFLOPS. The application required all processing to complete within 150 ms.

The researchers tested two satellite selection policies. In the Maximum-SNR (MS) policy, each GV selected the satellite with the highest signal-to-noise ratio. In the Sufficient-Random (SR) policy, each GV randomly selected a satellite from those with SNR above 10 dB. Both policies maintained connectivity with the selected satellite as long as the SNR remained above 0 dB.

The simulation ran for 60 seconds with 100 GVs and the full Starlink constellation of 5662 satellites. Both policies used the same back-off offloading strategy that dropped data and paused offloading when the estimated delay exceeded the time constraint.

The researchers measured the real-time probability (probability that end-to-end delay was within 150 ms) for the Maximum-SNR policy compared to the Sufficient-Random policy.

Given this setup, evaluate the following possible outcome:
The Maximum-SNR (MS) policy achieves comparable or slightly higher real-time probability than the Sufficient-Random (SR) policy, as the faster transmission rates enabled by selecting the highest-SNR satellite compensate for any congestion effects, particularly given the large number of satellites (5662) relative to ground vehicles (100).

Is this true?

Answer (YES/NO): NO